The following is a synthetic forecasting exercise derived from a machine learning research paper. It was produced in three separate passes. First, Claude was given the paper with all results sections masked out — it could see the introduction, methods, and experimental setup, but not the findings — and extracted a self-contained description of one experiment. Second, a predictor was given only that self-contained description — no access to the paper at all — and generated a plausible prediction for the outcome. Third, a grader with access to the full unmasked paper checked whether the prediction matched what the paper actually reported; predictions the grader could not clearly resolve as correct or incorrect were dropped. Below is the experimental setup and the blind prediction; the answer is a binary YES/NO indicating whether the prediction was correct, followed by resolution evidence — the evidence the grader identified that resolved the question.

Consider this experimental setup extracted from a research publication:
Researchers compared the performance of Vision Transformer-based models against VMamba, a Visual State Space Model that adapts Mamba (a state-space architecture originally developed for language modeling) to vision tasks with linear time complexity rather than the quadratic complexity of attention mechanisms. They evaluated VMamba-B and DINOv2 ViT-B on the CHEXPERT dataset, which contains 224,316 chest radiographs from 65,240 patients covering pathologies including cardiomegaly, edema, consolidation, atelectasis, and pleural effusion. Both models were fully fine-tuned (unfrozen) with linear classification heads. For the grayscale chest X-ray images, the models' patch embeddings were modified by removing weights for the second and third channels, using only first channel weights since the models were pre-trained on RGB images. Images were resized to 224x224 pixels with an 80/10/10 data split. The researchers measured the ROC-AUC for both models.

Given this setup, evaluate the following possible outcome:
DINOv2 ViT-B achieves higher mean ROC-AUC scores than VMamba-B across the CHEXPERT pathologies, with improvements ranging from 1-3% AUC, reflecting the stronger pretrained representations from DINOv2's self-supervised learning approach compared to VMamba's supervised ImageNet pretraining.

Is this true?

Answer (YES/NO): NO